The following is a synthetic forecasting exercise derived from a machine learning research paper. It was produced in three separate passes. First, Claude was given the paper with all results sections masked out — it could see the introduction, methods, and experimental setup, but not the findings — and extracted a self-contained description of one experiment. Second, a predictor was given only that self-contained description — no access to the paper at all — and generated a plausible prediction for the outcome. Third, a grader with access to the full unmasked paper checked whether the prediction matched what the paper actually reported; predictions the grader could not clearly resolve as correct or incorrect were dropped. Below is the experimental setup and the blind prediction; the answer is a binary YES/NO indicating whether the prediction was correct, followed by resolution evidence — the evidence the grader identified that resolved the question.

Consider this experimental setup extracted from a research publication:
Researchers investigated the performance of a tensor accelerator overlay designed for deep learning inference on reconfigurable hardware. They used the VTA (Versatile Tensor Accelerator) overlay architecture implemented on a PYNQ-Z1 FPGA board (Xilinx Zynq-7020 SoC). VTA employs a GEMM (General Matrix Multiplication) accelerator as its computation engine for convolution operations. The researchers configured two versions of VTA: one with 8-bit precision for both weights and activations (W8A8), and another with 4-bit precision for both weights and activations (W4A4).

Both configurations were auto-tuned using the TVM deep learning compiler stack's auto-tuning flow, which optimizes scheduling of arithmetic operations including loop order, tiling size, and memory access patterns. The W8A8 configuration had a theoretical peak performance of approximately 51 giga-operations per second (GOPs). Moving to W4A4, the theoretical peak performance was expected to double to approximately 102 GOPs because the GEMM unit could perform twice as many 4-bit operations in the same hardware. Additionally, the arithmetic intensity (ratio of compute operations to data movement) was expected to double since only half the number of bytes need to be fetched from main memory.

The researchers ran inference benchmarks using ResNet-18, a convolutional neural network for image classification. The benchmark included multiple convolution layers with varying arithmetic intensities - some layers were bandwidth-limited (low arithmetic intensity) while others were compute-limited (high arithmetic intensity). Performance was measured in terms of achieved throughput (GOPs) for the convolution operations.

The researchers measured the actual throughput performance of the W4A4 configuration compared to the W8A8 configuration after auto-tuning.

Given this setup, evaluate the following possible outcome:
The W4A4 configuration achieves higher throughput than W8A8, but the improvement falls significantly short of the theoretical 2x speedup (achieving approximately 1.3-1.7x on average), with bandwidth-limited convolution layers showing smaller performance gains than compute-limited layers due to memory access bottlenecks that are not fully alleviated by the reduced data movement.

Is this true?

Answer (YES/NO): NO